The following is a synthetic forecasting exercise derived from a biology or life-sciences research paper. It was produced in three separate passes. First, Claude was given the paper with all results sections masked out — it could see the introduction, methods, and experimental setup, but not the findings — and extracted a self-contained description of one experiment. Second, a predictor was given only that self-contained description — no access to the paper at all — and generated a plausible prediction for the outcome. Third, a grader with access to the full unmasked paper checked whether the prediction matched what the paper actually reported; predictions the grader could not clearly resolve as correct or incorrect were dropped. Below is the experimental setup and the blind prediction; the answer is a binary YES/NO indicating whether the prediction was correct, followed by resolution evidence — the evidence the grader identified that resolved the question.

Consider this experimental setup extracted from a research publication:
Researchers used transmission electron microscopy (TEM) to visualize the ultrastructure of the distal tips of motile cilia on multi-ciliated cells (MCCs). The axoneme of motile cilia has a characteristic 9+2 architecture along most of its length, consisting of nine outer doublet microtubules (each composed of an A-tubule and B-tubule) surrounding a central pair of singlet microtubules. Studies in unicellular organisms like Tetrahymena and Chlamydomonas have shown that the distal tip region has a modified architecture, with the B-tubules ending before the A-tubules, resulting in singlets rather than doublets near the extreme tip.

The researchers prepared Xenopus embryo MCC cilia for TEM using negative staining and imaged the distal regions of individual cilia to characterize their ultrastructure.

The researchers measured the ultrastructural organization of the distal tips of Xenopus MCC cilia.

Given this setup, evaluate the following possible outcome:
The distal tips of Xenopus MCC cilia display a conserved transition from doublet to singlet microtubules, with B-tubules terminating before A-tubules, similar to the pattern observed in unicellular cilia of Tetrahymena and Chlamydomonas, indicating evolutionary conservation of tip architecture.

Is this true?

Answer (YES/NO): NO